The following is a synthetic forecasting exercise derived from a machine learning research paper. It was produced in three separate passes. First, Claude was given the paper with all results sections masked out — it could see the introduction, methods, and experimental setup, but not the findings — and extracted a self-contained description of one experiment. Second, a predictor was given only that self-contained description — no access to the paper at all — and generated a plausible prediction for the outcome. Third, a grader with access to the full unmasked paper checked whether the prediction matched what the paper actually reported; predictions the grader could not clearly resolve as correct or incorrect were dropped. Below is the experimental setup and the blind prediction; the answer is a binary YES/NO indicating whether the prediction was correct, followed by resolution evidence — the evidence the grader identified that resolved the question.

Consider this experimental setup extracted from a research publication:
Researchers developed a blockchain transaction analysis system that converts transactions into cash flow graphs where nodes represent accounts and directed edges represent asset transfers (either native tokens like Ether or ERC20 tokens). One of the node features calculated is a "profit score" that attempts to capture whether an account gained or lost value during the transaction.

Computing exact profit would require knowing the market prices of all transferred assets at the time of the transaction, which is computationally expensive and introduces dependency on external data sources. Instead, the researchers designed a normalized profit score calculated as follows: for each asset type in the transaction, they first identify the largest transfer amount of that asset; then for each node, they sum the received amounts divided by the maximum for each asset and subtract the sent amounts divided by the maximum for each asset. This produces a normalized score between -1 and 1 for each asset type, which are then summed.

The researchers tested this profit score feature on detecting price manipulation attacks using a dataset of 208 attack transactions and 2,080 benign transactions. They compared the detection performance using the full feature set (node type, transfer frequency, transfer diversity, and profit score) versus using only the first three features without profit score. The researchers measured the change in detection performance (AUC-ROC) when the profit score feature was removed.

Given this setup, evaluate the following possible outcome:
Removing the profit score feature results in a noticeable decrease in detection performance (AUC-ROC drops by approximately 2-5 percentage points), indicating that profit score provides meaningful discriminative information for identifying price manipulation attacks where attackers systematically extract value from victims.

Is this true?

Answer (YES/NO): NO